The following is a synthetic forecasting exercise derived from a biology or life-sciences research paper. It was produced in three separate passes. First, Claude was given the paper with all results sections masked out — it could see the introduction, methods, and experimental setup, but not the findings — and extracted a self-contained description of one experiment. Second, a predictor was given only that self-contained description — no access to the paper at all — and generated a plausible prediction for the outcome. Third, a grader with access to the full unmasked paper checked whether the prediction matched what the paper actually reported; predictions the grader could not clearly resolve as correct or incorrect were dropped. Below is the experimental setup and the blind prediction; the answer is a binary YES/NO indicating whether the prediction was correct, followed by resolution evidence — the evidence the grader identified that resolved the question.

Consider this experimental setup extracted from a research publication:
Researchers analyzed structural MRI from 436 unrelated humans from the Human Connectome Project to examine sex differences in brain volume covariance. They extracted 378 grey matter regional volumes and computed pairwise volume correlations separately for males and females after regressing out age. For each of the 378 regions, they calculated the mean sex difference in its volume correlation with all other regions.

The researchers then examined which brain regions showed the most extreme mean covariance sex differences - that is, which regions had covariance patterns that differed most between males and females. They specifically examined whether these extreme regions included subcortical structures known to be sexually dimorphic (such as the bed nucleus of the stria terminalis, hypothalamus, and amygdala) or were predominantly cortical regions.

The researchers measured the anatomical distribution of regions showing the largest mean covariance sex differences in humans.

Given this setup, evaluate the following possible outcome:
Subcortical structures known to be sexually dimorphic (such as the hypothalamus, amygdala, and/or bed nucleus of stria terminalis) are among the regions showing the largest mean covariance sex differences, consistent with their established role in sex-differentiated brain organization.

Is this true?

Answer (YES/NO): NO